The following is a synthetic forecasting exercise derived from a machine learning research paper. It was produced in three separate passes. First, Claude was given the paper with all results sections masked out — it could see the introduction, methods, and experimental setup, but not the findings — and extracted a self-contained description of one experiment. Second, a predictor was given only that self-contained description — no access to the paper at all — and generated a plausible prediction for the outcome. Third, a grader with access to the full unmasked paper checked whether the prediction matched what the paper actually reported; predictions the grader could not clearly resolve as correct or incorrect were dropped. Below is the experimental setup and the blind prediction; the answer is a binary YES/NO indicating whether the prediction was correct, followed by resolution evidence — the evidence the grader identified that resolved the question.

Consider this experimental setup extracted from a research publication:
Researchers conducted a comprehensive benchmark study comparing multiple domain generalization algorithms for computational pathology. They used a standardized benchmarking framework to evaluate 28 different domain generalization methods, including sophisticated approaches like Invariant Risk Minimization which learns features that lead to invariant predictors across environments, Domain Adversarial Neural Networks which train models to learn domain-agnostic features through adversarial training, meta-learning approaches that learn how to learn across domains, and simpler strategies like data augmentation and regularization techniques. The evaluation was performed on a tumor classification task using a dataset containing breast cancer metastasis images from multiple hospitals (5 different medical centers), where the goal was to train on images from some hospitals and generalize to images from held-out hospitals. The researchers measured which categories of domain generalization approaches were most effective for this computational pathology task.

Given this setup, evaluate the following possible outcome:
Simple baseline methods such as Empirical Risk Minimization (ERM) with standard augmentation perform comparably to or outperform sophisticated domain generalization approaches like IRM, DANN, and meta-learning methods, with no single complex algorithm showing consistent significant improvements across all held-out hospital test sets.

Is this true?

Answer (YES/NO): YES